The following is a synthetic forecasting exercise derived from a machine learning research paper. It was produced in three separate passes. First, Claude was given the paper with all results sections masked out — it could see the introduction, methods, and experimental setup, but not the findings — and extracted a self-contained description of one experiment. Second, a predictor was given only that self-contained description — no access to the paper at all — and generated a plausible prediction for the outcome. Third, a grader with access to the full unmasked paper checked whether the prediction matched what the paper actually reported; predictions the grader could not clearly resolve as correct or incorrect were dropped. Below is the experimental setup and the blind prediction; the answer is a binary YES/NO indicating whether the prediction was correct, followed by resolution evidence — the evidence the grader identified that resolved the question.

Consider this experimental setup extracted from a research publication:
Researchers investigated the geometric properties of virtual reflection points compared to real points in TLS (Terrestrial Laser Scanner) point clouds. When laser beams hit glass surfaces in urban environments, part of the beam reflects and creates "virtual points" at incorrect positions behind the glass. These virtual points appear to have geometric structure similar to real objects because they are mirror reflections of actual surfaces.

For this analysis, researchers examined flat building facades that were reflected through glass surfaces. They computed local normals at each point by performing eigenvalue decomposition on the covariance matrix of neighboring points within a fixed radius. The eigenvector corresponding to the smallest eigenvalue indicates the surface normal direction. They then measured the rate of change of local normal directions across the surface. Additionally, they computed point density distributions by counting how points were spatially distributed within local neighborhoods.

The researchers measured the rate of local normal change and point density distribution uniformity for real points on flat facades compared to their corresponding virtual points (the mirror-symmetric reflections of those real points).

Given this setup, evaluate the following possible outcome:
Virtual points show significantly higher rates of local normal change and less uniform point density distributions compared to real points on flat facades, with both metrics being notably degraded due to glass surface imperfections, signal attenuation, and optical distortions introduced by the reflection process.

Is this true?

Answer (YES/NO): YES